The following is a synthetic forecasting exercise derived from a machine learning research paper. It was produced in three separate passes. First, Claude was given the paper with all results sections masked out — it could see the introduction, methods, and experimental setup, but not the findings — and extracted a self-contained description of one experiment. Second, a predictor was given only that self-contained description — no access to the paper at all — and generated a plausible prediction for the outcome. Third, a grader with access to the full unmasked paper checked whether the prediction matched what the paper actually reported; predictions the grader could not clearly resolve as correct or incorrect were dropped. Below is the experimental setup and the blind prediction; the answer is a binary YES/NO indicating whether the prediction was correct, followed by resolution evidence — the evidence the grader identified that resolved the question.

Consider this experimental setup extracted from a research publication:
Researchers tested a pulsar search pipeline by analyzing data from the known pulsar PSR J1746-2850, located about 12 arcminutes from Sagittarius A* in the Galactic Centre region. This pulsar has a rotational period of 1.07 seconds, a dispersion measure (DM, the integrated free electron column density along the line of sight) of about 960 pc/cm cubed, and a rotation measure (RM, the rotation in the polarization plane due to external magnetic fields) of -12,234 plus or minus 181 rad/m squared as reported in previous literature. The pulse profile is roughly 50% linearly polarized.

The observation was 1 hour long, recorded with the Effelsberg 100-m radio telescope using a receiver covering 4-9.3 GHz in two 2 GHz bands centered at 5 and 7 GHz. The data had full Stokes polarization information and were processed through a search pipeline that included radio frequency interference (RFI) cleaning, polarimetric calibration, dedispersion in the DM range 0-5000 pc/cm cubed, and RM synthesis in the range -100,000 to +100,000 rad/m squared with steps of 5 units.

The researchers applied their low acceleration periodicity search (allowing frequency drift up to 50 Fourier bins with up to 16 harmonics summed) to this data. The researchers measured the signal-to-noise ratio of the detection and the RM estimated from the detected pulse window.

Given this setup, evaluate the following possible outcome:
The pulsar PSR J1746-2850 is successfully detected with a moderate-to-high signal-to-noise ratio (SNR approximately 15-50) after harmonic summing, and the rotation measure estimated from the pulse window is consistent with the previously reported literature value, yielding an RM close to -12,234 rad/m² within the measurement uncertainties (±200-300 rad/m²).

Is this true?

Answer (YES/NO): YES